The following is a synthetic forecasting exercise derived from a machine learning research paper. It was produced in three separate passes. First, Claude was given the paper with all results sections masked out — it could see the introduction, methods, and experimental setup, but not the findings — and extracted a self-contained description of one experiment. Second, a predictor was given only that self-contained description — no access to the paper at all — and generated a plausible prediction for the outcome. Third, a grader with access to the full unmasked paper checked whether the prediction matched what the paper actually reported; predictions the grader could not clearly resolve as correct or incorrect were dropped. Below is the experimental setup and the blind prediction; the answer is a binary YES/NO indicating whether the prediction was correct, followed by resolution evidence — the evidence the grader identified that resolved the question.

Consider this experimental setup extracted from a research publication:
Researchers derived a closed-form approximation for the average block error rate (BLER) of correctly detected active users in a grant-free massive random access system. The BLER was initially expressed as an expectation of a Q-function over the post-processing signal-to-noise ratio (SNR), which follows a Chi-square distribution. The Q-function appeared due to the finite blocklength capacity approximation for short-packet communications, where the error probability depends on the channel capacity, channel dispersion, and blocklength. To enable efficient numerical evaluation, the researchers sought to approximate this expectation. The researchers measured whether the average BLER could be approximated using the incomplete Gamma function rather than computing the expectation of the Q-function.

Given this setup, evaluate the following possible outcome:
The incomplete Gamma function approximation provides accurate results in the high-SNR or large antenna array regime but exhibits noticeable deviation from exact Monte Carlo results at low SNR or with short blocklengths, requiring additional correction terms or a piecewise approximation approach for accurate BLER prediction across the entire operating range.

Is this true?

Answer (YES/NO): NO